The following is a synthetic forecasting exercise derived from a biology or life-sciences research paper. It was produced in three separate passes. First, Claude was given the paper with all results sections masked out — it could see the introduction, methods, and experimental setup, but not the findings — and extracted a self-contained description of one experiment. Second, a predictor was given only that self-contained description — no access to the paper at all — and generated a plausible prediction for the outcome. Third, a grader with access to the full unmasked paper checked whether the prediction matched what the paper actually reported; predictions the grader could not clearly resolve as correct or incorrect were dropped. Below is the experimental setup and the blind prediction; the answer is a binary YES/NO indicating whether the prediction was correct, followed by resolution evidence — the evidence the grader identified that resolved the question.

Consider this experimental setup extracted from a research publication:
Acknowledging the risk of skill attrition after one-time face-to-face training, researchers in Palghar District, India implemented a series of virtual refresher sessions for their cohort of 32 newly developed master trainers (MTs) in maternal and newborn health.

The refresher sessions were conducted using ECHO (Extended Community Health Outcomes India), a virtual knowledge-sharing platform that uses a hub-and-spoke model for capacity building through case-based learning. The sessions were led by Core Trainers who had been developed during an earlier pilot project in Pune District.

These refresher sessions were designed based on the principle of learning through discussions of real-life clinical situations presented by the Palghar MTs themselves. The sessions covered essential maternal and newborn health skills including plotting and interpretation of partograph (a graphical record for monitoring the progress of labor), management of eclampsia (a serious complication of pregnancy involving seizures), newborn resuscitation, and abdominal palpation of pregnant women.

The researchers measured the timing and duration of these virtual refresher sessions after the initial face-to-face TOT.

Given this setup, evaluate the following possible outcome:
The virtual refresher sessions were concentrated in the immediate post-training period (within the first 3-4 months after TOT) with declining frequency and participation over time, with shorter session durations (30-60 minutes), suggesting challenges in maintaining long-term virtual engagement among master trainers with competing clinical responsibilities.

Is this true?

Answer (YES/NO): NO